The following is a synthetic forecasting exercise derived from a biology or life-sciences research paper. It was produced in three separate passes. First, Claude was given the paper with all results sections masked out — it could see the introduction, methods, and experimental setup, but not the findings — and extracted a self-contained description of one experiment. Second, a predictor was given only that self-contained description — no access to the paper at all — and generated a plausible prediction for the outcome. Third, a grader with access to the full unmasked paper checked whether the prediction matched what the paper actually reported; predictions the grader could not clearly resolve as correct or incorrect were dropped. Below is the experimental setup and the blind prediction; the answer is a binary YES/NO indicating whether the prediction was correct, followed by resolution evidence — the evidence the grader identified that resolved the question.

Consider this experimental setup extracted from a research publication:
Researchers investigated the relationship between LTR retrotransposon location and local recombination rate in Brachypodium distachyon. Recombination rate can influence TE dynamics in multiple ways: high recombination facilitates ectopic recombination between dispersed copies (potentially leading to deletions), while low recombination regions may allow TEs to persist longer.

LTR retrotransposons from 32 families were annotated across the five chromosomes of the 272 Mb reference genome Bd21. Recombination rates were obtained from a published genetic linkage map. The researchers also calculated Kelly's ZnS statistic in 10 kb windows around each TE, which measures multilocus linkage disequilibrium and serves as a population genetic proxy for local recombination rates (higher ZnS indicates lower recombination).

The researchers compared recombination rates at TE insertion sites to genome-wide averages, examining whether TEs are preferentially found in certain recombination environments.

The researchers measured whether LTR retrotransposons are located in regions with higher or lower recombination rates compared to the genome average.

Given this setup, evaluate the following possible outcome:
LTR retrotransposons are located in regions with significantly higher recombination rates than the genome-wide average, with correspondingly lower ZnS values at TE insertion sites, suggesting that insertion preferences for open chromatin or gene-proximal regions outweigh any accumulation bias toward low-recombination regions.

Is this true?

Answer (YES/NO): NO